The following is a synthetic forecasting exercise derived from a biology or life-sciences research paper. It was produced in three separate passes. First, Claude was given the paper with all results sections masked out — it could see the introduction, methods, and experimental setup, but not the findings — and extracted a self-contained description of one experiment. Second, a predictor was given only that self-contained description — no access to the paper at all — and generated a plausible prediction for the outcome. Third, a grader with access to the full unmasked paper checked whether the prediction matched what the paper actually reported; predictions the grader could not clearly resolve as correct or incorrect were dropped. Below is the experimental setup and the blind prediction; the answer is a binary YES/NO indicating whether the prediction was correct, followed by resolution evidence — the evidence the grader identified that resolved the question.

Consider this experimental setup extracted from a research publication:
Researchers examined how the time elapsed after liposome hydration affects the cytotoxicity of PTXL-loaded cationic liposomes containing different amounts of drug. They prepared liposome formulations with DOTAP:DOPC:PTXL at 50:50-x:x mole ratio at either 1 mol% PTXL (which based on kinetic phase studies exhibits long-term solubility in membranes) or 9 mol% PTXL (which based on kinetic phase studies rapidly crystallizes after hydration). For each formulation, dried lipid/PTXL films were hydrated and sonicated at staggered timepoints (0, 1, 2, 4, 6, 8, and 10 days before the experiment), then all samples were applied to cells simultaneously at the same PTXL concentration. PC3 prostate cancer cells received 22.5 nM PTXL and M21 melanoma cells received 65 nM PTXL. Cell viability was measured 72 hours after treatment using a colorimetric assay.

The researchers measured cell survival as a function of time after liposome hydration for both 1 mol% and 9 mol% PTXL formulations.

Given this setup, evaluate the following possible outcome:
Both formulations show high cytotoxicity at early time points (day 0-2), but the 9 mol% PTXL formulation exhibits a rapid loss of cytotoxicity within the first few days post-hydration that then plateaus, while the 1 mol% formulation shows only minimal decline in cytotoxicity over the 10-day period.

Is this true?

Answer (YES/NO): NO